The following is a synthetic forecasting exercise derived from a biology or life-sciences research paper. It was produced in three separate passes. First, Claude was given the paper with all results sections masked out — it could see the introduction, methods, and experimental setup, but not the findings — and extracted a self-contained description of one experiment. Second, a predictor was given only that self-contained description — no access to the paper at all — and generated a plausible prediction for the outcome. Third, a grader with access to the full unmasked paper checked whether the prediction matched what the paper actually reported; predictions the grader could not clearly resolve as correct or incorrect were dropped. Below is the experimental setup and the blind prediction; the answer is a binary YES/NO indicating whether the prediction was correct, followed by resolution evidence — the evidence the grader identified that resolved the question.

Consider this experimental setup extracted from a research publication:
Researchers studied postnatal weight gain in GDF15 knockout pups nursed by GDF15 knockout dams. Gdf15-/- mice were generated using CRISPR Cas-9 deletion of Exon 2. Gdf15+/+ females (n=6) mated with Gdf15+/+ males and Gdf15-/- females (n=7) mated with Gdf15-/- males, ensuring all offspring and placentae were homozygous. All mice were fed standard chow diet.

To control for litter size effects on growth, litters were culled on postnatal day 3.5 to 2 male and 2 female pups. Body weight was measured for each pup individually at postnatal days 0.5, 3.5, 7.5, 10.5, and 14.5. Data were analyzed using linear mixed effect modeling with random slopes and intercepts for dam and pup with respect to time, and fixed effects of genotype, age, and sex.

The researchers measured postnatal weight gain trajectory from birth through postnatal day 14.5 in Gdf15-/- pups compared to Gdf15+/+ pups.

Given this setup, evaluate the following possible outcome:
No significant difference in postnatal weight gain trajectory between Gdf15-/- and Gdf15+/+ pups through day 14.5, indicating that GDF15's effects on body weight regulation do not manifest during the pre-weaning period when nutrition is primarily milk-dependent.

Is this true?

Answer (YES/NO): YES